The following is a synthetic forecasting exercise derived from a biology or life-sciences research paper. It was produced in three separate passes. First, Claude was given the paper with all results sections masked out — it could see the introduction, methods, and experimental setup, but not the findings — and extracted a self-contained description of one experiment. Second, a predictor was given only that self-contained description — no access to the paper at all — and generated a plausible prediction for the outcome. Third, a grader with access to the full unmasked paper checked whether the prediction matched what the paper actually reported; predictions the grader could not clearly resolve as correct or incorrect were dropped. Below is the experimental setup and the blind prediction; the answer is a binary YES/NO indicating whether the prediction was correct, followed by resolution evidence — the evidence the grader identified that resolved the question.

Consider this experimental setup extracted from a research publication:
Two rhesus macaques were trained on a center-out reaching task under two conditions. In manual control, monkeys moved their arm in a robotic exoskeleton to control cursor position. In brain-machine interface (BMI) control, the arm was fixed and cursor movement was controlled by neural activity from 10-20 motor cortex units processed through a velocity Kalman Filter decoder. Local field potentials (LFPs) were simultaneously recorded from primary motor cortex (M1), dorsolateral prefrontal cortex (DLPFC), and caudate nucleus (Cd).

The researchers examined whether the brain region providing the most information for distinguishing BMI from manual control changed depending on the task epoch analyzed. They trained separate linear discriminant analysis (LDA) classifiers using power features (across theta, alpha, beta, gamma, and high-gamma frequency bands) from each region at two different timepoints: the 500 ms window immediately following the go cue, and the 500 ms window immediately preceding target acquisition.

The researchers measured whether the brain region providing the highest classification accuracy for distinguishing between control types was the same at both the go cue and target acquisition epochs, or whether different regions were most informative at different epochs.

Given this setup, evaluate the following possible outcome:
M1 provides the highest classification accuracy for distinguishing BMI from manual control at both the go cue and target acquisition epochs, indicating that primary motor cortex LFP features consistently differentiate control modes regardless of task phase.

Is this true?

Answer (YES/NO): NO